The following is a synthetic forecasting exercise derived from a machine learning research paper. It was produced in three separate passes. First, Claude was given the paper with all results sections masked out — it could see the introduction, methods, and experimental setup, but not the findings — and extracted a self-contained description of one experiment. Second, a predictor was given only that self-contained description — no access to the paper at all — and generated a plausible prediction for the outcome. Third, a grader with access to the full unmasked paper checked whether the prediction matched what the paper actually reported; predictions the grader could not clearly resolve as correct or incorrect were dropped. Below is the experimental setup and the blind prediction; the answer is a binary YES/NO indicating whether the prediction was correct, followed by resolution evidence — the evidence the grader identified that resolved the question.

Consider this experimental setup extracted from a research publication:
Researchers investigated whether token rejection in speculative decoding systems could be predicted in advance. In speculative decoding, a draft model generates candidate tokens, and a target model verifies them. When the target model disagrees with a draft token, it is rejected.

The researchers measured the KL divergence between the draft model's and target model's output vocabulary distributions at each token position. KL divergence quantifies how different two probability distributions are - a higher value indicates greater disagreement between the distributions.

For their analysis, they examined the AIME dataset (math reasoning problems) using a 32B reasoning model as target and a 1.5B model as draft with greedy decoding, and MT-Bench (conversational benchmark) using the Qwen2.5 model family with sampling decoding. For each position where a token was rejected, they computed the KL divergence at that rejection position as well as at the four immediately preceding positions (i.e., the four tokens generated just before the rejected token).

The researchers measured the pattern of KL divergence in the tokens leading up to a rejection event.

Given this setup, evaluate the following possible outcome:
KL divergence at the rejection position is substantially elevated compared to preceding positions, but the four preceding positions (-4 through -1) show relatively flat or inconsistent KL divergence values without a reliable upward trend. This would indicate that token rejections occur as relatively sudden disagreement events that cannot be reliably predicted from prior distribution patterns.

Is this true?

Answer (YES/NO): YES